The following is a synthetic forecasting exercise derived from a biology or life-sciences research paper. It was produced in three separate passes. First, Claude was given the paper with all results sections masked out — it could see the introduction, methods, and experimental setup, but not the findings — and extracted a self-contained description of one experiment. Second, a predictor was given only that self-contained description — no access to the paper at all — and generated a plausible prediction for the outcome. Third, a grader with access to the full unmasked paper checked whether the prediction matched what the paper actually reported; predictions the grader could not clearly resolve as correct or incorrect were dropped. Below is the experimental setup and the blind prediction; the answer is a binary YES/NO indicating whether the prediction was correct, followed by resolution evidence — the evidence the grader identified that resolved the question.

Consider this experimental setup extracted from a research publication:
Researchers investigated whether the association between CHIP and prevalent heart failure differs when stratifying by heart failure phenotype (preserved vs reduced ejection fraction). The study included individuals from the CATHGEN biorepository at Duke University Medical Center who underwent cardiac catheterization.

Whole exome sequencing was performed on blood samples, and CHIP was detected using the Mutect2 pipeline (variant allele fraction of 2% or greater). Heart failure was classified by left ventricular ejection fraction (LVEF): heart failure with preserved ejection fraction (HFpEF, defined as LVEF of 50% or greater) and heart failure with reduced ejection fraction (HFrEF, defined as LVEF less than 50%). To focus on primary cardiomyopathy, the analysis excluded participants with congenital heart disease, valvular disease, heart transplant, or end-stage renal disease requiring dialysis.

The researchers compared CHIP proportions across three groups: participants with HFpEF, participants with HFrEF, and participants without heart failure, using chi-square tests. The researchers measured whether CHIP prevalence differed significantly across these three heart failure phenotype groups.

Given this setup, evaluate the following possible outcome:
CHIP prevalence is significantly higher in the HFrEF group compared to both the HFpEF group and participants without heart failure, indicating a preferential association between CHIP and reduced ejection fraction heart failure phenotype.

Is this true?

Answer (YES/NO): NO